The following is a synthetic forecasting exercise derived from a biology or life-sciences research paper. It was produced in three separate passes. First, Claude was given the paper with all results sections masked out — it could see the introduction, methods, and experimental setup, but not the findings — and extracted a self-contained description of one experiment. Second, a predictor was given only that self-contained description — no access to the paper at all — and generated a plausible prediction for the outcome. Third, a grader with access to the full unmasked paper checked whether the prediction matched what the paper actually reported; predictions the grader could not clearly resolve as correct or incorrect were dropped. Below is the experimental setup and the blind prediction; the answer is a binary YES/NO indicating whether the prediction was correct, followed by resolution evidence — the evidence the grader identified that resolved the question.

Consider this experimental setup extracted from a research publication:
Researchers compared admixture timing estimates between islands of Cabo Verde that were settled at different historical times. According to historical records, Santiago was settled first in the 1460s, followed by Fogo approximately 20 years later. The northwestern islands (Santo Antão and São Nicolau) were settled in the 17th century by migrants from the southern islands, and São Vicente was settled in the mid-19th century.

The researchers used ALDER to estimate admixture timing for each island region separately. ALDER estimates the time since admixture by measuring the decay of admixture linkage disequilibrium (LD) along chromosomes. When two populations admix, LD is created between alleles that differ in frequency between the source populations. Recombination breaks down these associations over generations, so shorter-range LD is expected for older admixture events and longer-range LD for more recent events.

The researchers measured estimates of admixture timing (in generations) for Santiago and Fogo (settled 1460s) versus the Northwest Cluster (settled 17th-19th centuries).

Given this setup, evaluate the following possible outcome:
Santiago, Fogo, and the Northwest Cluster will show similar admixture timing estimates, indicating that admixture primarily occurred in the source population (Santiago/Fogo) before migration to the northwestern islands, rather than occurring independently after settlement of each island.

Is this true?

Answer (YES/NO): YES